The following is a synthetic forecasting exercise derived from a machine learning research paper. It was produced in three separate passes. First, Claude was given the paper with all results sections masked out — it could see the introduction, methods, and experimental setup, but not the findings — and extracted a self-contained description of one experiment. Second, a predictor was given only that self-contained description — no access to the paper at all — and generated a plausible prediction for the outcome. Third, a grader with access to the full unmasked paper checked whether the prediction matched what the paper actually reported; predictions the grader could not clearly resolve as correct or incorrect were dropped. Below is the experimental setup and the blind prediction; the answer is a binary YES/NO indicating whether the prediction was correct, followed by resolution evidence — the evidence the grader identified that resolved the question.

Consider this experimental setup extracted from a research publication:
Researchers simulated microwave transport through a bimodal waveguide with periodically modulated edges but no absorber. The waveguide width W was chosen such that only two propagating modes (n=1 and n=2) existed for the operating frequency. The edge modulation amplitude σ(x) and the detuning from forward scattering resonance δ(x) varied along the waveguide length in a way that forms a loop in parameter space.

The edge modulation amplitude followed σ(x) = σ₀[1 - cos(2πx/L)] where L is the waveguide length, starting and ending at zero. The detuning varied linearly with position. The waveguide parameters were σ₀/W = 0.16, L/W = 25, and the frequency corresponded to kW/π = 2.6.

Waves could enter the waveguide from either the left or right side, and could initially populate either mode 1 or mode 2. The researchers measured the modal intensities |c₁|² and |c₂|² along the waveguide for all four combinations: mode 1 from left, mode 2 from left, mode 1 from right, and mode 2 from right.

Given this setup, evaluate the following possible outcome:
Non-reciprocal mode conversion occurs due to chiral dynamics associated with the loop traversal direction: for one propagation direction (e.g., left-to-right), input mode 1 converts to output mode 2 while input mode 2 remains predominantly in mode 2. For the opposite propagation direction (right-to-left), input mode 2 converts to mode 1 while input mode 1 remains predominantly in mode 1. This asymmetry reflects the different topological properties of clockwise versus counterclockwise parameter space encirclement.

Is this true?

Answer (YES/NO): NO